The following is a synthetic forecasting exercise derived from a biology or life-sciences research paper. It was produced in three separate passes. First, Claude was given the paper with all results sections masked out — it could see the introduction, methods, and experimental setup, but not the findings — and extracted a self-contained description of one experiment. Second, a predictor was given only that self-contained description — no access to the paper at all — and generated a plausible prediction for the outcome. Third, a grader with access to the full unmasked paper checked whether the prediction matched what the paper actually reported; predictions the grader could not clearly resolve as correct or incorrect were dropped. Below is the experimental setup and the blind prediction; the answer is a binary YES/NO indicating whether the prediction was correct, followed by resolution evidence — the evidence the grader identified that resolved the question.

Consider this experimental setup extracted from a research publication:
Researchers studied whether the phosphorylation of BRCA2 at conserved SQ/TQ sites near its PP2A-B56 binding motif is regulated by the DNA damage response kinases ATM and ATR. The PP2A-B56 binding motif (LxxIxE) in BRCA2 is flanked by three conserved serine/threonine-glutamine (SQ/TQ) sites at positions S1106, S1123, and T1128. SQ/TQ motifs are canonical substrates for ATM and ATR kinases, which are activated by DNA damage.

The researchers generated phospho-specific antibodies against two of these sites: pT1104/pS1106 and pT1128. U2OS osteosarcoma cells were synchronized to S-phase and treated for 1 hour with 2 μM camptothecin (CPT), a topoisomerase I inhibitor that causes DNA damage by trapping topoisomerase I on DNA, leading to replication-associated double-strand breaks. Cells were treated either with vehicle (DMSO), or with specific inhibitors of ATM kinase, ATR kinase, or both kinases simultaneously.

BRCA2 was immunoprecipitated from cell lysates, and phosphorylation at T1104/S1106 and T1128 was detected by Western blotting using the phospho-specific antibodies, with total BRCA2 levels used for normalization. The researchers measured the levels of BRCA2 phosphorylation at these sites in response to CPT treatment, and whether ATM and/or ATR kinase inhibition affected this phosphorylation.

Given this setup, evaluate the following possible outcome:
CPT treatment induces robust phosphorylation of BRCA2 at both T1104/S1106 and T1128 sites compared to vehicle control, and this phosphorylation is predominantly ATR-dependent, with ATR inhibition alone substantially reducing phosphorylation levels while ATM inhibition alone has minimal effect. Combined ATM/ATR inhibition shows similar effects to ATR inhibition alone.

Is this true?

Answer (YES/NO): NO